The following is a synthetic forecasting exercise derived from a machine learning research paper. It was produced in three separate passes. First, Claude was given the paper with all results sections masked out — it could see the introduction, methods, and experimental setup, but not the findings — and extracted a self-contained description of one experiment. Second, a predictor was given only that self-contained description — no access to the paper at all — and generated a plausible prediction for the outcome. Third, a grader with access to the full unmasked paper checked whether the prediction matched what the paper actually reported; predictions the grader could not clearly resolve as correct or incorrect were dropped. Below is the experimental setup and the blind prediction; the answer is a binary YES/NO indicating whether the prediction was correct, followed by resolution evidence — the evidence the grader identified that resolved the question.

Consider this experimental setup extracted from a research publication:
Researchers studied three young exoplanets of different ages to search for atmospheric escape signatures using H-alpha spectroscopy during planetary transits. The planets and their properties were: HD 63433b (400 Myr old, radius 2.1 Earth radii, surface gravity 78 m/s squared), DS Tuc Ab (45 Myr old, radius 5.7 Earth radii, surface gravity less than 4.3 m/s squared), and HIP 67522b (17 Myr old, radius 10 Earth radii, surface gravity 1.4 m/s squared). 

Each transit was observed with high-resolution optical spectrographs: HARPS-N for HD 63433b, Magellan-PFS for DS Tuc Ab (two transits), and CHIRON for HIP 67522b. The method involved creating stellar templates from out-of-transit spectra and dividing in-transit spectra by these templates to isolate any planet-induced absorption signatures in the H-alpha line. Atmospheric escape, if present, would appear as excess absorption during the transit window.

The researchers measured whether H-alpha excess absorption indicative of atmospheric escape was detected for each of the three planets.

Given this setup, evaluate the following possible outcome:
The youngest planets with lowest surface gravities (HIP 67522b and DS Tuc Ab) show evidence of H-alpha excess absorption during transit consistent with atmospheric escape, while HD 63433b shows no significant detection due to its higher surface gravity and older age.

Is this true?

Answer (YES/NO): NO